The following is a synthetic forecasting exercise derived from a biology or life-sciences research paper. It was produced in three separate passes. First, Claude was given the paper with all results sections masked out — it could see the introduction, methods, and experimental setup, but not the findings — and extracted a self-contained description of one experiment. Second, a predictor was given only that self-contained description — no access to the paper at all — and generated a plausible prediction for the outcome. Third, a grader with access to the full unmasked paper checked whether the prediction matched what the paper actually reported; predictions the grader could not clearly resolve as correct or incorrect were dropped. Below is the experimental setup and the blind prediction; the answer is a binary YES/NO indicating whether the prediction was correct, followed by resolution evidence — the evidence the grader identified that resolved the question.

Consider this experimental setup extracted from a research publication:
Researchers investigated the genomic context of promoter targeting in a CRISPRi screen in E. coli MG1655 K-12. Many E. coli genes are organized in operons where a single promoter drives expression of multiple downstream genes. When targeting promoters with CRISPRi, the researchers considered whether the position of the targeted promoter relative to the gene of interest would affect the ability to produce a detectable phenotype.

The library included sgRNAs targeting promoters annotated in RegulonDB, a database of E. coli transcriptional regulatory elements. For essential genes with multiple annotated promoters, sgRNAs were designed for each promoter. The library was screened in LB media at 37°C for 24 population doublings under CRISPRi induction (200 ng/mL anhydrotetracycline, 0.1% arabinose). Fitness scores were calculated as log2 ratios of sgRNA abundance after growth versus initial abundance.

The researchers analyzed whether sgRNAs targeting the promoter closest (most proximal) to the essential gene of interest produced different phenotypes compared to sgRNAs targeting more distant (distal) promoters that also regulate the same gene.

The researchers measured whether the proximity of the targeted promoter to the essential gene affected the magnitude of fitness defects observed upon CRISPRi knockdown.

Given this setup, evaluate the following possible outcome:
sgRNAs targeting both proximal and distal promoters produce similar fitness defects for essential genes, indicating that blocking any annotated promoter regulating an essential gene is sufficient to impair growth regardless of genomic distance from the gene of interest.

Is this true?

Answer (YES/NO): NO